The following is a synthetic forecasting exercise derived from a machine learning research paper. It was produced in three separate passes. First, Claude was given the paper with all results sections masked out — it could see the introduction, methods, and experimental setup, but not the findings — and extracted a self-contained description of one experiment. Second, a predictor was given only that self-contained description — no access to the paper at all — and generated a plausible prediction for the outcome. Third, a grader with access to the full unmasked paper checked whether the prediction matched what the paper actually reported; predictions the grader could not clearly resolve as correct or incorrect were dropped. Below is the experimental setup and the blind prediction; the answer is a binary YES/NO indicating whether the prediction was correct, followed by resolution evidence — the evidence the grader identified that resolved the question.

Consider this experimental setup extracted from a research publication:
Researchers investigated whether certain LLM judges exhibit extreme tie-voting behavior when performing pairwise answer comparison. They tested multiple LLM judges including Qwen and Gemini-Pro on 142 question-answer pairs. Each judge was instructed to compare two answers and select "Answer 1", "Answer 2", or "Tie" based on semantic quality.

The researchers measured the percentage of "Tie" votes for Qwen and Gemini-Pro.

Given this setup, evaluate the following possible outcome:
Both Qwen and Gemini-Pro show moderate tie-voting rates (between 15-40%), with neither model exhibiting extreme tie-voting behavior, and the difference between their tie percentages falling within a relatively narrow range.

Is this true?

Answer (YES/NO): NO